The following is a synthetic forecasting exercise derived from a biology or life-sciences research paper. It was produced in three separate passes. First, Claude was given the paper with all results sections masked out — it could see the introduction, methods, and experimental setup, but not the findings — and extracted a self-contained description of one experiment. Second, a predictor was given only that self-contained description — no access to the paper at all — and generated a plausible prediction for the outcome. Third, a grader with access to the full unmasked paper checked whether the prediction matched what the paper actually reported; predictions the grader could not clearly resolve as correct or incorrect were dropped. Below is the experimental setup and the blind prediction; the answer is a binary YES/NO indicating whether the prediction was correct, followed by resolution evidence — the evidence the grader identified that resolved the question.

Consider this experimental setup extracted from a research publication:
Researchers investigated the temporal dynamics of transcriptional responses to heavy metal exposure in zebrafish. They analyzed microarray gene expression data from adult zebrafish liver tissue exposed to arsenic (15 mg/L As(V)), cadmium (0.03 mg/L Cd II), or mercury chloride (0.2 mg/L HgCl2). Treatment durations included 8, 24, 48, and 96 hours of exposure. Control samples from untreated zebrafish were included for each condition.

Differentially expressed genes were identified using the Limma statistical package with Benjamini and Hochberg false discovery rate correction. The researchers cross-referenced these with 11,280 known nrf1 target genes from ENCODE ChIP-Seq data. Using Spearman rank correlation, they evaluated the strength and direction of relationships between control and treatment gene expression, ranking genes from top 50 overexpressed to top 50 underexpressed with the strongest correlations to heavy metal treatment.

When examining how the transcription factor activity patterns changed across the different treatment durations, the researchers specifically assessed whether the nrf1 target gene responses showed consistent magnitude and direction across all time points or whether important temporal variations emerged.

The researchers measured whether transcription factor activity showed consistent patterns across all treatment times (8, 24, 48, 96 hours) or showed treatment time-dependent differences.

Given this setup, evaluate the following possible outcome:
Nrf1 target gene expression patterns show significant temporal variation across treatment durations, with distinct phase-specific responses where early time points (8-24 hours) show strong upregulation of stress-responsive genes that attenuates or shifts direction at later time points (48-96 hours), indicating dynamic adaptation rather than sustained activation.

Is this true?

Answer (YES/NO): NO